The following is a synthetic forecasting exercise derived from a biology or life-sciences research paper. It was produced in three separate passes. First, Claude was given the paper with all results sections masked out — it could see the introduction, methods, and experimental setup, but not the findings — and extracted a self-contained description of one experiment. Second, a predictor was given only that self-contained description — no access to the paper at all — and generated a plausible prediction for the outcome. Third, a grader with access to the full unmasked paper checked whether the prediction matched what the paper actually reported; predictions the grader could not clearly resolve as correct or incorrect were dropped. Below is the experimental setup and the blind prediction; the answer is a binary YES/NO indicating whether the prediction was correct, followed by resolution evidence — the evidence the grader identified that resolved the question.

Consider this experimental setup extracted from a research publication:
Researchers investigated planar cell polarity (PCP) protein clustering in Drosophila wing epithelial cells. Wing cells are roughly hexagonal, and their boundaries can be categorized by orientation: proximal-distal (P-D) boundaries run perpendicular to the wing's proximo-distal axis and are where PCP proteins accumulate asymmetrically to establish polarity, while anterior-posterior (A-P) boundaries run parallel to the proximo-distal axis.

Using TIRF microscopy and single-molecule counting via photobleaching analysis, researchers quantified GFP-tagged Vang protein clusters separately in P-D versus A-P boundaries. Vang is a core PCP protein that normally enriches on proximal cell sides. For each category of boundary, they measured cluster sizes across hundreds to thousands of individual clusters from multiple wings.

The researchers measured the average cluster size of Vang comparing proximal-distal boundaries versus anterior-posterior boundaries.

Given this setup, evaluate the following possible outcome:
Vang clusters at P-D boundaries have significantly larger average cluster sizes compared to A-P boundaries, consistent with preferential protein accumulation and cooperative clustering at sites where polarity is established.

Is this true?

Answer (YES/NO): NO